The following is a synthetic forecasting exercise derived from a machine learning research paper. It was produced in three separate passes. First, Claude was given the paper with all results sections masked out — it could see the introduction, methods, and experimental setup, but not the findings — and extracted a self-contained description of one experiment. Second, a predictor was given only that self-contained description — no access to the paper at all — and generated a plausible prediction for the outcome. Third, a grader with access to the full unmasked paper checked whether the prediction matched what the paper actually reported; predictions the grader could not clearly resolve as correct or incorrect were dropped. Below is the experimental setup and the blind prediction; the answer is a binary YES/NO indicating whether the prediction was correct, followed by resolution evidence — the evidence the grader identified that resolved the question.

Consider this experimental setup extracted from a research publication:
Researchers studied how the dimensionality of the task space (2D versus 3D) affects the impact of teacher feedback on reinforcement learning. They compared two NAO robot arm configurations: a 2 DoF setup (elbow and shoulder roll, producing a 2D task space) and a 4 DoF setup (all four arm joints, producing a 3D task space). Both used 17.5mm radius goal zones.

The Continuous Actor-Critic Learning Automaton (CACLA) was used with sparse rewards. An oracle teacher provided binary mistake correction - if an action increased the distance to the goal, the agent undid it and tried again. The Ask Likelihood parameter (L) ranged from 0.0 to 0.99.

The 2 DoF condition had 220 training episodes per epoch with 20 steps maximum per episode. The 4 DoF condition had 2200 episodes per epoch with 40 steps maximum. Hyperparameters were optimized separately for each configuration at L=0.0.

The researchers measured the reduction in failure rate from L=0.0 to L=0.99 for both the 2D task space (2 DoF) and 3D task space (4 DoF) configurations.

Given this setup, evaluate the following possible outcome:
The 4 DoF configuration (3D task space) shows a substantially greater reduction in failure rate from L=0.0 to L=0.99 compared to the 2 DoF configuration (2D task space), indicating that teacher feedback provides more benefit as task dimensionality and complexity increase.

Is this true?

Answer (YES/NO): NO